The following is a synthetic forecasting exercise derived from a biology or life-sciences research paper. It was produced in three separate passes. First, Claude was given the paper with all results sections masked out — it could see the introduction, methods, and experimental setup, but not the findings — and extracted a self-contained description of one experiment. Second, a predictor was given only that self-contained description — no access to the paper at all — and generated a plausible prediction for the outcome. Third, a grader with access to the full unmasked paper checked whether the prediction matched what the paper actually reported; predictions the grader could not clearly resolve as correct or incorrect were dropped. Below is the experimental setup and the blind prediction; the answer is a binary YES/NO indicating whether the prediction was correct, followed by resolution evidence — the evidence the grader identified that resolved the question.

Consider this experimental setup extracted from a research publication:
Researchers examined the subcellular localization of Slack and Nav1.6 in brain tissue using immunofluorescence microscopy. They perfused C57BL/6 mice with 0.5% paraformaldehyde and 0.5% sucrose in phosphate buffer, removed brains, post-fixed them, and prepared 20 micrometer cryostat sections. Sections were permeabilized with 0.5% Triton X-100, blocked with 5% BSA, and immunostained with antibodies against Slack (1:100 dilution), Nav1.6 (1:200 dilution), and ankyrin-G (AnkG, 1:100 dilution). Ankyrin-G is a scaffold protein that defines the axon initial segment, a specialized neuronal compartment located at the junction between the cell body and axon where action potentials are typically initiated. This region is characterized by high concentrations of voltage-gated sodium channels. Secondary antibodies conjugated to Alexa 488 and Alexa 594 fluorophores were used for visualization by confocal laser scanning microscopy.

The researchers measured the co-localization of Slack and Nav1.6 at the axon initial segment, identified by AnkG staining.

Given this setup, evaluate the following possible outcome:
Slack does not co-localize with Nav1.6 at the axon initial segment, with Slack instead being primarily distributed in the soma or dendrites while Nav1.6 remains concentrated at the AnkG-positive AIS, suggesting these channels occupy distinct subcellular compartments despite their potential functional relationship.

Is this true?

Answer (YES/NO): NO